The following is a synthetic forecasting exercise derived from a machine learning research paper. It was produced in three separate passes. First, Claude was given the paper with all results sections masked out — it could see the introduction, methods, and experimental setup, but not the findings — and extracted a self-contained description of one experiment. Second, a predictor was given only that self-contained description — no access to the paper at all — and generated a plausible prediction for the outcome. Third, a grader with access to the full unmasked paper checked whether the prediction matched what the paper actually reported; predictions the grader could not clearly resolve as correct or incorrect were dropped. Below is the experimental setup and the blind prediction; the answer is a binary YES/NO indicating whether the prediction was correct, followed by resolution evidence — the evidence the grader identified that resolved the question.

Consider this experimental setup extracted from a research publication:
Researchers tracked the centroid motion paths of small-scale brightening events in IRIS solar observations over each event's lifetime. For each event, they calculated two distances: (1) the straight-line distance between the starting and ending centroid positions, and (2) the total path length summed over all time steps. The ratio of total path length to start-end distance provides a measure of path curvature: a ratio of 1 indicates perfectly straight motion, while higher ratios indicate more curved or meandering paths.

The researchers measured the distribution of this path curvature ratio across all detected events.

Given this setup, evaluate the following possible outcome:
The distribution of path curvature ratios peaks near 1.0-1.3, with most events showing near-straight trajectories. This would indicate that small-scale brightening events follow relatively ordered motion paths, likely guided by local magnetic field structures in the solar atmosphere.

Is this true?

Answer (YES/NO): YES